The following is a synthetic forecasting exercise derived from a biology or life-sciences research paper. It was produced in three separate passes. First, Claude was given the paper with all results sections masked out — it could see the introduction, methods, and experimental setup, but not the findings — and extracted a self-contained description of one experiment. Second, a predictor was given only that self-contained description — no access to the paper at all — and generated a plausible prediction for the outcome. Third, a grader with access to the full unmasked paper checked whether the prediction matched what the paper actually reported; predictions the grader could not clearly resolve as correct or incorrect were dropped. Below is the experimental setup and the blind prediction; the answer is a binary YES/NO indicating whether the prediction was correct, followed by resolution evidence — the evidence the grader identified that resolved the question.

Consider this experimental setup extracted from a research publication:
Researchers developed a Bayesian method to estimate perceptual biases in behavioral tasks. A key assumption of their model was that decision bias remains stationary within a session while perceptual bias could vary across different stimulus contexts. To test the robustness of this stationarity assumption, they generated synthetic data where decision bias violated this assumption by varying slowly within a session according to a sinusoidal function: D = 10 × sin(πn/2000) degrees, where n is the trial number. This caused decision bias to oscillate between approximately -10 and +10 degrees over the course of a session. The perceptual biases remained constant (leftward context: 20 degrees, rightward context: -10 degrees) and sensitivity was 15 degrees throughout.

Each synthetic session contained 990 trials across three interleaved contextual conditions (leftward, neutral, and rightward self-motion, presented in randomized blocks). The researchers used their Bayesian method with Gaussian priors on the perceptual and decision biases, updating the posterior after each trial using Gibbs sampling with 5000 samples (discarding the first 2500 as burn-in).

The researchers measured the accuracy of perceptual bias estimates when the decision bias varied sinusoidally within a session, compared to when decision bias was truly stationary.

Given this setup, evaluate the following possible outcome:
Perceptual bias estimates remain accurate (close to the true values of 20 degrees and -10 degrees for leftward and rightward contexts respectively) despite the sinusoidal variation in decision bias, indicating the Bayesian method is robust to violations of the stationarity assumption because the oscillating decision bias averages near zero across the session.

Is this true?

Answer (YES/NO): YES